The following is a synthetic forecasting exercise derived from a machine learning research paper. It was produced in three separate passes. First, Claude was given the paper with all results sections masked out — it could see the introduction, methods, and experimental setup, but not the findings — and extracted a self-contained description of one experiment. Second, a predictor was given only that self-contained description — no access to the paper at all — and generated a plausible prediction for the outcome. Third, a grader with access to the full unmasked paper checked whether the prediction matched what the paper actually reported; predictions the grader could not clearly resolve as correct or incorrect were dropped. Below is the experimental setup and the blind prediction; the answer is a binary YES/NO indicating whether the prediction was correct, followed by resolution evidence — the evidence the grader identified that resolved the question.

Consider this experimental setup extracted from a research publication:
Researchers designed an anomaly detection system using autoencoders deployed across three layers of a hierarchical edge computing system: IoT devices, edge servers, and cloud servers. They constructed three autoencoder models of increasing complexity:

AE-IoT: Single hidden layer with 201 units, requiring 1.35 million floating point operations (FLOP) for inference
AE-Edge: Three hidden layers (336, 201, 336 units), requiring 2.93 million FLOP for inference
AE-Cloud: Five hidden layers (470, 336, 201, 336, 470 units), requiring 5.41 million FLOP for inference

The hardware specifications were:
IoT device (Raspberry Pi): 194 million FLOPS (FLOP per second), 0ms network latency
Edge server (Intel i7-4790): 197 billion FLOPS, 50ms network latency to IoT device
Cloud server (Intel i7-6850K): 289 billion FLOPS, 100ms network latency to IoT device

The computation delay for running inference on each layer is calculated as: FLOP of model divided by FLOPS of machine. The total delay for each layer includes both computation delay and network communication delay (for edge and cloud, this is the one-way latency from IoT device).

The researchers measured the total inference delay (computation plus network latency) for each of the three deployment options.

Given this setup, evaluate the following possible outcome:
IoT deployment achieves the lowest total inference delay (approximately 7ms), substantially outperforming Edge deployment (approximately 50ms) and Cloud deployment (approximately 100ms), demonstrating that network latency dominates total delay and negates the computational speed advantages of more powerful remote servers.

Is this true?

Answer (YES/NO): YES